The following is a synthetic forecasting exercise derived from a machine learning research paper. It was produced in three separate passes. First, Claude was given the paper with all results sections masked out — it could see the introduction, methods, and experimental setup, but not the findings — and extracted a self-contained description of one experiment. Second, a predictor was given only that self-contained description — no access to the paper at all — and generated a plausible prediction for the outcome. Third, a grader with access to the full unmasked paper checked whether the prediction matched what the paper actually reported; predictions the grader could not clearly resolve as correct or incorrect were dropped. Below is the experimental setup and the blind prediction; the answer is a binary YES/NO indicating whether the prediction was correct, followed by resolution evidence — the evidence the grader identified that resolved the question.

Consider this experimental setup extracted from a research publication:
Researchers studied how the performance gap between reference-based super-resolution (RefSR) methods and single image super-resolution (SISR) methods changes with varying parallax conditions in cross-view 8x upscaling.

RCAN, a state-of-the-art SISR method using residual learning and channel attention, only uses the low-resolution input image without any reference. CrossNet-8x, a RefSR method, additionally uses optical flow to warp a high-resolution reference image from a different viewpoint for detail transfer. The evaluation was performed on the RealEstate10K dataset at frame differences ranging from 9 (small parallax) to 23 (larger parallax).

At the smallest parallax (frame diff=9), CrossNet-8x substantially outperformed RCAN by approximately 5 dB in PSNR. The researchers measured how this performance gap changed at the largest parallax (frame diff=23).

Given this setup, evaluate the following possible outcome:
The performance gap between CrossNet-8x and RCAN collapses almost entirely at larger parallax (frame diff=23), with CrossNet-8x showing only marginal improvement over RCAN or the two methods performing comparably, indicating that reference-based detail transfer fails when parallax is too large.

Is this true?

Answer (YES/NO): NO